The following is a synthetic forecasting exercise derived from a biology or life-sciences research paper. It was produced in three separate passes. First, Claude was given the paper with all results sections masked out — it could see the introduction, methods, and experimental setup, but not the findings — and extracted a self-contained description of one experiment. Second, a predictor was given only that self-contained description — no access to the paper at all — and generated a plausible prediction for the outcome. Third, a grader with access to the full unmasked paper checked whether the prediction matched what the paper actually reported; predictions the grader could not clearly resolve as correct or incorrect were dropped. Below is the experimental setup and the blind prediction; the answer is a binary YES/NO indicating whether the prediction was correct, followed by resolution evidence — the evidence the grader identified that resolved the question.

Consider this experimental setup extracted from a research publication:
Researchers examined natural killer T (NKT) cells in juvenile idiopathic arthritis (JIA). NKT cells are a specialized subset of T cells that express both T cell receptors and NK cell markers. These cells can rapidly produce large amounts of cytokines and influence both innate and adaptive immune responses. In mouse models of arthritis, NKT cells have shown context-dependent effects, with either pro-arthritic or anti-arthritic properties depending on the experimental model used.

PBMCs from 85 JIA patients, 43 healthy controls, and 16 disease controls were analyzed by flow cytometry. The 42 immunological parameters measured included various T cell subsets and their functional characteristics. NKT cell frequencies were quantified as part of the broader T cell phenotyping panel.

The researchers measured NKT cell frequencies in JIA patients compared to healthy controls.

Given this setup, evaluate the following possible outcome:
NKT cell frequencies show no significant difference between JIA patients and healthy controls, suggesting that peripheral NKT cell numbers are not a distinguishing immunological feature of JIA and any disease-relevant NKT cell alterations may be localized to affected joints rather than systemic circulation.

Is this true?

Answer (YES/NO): NO